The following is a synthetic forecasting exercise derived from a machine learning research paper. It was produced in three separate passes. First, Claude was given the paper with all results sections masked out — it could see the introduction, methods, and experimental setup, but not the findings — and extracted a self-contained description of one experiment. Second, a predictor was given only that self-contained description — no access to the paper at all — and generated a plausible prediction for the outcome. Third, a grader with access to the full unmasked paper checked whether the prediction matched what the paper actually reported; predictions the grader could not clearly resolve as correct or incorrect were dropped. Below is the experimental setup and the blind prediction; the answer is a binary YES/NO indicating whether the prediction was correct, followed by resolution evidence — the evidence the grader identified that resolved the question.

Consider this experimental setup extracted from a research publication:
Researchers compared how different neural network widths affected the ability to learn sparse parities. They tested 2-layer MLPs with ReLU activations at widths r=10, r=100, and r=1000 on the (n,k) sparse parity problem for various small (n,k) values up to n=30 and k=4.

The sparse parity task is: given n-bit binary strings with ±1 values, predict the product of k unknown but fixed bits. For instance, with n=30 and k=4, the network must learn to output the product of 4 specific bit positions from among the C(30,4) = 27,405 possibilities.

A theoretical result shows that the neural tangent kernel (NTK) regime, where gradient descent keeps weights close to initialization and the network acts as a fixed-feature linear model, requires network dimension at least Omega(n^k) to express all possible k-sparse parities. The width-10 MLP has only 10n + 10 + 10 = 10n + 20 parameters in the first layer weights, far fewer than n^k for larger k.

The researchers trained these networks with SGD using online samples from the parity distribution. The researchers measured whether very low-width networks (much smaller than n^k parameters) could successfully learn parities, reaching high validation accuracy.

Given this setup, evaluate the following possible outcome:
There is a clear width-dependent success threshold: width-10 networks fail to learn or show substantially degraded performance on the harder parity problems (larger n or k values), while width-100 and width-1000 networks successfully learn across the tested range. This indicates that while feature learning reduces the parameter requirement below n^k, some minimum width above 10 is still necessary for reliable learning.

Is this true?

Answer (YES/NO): NO